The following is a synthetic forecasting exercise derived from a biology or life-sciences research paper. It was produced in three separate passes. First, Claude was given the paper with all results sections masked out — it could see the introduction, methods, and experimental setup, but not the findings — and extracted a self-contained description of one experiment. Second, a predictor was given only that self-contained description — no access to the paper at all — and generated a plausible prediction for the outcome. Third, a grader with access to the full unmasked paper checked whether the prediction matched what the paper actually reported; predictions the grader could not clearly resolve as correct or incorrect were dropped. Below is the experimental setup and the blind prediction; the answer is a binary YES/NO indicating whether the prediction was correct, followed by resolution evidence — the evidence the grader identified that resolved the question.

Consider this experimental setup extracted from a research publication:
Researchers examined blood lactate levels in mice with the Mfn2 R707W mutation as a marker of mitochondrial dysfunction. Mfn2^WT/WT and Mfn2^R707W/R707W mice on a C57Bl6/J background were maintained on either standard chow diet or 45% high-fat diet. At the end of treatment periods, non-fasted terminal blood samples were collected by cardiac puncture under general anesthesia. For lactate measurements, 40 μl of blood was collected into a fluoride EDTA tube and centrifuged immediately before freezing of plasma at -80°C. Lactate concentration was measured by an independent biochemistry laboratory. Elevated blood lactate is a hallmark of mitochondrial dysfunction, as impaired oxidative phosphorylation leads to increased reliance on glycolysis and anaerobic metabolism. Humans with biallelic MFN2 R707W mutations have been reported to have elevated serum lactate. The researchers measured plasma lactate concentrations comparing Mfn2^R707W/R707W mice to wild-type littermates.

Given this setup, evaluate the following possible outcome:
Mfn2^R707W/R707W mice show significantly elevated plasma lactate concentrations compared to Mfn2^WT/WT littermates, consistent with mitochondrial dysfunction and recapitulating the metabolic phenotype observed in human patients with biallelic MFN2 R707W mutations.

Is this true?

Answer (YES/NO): NO